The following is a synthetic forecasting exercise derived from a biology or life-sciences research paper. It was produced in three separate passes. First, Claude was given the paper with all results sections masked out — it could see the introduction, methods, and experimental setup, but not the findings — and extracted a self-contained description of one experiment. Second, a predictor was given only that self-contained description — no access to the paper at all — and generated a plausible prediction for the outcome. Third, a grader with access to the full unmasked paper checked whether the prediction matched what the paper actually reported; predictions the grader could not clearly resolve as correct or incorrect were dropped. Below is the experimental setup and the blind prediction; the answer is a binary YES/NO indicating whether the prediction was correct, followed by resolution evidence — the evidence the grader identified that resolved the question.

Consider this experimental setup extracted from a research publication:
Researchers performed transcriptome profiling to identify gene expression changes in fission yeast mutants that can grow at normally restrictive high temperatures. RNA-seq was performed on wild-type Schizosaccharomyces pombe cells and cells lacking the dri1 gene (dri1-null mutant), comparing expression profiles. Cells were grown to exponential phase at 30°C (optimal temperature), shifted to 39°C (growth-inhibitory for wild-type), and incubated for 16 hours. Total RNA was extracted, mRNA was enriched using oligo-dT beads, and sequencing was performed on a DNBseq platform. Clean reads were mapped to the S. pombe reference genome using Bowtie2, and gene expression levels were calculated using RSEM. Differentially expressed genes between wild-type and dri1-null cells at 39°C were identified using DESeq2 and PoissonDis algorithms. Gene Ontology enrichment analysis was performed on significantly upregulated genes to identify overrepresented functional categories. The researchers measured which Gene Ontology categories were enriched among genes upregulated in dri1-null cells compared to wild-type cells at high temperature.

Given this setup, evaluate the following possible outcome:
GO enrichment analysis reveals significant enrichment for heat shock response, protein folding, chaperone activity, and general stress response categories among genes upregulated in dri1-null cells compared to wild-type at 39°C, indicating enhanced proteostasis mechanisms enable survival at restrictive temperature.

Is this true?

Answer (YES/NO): NO